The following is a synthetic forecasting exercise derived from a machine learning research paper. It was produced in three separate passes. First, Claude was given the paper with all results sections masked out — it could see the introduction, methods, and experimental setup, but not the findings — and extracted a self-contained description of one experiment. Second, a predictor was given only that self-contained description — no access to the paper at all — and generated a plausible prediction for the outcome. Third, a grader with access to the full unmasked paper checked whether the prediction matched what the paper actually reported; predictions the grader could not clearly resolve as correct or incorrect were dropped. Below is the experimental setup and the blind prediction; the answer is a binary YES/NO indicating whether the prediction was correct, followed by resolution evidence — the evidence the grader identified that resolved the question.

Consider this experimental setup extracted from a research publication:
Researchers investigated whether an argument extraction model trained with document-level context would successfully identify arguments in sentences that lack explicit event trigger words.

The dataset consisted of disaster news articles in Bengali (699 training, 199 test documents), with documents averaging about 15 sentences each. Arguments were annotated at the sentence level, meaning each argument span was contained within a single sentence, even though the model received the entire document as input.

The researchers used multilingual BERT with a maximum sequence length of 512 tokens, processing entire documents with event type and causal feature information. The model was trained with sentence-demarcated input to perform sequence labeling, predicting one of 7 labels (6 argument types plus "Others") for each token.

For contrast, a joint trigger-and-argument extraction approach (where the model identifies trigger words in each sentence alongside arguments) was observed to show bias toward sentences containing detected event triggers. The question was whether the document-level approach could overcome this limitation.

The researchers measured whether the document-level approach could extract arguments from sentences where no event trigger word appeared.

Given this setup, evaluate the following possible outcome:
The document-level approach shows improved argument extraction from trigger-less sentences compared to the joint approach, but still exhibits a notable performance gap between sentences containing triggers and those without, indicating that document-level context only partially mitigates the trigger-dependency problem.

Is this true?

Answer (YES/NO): NO